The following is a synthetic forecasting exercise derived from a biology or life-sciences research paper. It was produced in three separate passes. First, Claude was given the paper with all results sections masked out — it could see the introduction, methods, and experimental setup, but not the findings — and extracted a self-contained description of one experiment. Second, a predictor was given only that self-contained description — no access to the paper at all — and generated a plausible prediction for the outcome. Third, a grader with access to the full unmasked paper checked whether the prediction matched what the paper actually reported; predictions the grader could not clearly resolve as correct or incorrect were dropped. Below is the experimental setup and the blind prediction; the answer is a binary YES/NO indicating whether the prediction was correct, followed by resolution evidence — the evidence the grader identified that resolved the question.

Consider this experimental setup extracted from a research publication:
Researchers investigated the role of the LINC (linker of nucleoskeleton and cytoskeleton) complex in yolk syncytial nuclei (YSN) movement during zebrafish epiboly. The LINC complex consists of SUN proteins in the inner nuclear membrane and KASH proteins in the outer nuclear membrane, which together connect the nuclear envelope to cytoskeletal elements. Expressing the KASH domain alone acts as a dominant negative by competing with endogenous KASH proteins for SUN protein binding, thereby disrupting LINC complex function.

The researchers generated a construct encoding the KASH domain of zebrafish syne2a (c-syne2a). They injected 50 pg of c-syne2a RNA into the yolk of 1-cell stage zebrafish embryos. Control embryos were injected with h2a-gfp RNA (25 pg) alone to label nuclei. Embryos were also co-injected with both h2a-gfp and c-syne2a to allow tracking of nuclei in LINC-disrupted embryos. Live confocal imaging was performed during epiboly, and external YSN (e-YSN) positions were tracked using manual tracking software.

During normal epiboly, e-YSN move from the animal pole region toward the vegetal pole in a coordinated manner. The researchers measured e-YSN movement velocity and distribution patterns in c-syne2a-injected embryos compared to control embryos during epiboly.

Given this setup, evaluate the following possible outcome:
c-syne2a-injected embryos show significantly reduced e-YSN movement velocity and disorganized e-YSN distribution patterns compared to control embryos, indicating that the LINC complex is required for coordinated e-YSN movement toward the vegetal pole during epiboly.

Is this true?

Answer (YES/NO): NO